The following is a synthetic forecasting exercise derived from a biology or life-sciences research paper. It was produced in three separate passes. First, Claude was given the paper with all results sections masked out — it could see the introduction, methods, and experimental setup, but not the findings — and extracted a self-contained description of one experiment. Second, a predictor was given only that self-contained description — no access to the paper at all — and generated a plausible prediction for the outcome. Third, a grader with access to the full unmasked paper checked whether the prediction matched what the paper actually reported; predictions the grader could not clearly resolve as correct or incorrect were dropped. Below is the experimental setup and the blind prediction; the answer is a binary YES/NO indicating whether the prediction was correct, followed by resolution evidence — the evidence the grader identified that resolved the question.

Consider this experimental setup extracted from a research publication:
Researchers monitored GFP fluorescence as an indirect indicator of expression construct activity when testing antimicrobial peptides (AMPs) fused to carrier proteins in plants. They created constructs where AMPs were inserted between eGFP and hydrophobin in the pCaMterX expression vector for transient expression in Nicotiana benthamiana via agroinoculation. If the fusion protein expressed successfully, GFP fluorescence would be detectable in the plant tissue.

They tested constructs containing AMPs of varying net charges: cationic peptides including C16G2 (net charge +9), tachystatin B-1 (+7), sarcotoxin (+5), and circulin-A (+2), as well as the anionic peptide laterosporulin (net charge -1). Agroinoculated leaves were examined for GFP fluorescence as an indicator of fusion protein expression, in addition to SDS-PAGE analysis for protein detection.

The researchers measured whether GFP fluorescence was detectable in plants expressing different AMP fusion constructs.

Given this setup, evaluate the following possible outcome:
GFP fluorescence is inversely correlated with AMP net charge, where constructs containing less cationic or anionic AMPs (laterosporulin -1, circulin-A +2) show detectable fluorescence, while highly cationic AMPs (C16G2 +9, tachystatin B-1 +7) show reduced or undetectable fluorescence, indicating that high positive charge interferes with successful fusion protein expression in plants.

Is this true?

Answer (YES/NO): NO